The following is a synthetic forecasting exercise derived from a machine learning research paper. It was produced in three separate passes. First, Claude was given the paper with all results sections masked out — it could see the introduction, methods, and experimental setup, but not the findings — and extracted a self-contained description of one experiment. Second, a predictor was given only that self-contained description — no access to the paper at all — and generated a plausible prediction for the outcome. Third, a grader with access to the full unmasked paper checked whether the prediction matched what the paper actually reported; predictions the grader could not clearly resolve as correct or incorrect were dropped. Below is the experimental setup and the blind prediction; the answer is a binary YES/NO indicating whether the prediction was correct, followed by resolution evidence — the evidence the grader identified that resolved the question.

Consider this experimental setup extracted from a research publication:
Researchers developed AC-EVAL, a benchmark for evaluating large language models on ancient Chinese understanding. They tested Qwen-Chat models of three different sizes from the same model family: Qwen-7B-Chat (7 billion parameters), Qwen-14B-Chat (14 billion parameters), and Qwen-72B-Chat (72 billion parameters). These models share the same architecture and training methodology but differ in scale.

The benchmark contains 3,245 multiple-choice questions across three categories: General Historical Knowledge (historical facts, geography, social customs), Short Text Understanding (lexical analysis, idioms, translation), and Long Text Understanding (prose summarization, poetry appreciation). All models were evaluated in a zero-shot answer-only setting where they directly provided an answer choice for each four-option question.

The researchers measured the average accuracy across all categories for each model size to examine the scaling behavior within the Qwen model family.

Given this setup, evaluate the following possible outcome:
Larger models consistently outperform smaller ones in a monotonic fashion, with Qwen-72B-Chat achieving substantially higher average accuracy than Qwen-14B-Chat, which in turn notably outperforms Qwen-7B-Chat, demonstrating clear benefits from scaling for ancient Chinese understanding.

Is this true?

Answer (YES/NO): NO